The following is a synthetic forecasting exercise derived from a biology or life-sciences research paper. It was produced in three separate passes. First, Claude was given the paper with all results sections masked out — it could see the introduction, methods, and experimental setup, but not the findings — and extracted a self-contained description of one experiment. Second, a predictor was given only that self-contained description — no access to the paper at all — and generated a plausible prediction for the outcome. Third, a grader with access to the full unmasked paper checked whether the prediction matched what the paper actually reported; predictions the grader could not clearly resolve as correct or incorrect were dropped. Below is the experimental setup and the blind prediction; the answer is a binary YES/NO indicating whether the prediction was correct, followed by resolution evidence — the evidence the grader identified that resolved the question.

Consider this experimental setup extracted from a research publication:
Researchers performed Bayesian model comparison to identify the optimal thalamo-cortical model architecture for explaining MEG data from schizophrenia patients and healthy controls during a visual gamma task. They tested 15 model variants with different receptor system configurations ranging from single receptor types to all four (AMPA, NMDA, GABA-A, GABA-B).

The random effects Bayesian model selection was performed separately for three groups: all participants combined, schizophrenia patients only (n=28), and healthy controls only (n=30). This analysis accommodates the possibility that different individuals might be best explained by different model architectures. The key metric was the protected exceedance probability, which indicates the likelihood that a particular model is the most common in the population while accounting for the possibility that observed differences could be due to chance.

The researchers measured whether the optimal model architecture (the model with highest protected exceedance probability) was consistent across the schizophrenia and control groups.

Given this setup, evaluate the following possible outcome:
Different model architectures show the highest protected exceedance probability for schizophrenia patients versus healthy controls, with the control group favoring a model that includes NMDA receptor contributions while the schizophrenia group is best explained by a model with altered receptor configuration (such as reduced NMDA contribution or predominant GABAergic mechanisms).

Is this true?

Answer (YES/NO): NO